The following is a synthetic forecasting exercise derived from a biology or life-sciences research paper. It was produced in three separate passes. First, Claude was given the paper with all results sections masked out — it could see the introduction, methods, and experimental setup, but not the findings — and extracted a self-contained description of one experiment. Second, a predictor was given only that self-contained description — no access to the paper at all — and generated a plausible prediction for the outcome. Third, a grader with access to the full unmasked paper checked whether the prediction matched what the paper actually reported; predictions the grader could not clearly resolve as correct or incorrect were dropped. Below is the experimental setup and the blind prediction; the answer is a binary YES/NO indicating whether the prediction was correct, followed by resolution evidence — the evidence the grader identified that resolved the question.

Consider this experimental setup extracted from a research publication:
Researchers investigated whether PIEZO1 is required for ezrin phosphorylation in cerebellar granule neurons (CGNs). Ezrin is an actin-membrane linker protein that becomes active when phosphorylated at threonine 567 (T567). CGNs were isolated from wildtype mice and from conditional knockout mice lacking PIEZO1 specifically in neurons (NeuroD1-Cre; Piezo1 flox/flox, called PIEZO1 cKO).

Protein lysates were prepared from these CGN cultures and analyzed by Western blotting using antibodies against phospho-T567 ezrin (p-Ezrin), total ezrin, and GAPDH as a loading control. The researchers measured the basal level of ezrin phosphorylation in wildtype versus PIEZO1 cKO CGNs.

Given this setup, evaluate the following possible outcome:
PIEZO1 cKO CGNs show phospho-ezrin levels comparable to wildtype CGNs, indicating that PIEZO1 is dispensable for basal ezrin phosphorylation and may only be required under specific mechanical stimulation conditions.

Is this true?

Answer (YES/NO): NO